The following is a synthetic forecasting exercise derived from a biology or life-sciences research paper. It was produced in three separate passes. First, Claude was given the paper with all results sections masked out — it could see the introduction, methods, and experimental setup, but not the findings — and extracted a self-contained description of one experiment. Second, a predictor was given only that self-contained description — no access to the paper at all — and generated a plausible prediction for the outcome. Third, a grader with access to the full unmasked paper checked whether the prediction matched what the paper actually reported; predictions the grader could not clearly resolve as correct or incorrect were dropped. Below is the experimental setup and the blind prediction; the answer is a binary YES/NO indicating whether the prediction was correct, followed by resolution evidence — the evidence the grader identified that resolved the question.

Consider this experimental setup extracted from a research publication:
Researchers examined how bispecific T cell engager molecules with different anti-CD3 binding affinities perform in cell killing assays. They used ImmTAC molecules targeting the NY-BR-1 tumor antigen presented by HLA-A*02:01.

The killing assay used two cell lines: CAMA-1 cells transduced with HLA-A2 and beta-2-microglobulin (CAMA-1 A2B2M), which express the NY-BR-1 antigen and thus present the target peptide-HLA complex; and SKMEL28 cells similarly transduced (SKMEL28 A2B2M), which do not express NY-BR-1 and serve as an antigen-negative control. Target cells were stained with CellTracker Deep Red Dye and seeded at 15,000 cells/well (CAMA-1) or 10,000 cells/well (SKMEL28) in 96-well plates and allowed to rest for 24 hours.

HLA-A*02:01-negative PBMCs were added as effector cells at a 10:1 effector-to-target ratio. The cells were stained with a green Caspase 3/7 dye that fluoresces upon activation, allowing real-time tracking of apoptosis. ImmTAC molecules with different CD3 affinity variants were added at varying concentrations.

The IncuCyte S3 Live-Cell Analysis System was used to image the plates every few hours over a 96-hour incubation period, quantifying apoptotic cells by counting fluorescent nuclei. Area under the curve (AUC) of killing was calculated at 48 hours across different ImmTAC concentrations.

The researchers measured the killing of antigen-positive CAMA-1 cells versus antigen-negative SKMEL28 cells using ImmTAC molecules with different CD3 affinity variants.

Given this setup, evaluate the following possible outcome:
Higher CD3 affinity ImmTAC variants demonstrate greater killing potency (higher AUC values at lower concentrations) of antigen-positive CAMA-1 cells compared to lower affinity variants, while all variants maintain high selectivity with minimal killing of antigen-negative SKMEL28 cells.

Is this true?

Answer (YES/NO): NO